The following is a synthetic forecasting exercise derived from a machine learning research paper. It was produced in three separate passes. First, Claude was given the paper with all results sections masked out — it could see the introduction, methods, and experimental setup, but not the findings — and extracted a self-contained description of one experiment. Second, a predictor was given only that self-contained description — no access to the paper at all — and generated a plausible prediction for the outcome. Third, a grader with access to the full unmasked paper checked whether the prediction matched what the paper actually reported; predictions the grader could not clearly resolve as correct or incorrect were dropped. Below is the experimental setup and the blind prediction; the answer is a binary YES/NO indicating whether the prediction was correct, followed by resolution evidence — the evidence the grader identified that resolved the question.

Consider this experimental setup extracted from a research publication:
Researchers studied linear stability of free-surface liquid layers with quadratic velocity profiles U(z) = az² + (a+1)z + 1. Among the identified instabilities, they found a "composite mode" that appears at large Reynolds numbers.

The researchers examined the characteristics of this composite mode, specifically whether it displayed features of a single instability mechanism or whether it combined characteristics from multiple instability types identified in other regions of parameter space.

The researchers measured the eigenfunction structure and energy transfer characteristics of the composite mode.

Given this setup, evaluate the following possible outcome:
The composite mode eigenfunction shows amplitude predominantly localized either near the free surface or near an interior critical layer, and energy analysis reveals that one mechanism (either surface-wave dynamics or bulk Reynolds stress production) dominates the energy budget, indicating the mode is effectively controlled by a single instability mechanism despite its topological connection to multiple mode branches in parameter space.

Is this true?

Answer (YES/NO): NO